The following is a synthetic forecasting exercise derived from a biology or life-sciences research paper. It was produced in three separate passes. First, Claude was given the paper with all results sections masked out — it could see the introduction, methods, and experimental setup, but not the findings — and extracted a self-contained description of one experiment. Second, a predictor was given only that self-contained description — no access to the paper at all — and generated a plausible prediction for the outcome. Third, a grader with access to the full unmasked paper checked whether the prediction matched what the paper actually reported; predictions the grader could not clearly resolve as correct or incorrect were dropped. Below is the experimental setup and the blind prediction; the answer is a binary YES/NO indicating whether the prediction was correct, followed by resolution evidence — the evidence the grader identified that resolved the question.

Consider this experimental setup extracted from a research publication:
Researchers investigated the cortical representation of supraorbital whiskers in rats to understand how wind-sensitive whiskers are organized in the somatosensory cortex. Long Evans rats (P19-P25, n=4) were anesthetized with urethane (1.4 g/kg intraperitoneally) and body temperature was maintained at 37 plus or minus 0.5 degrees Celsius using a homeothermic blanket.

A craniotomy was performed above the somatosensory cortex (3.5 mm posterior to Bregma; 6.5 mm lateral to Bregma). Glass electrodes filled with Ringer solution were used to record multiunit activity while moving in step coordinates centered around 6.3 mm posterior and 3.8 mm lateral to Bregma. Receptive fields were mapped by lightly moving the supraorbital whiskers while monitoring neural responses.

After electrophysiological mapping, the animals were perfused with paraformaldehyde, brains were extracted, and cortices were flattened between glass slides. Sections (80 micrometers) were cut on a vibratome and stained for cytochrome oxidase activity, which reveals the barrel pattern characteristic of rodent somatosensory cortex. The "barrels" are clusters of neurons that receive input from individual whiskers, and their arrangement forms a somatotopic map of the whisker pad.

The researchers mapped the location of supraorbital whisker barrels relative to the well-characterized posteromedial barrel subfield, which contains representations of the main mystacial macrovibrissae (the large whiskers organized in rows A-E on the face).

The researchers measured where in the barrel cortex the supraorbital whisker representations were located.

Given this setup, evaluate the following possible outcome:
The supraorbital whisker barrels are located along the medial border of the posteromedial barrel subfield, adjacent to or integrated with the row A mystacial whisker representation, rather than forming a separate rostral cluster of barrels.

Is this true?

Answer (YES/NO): NO